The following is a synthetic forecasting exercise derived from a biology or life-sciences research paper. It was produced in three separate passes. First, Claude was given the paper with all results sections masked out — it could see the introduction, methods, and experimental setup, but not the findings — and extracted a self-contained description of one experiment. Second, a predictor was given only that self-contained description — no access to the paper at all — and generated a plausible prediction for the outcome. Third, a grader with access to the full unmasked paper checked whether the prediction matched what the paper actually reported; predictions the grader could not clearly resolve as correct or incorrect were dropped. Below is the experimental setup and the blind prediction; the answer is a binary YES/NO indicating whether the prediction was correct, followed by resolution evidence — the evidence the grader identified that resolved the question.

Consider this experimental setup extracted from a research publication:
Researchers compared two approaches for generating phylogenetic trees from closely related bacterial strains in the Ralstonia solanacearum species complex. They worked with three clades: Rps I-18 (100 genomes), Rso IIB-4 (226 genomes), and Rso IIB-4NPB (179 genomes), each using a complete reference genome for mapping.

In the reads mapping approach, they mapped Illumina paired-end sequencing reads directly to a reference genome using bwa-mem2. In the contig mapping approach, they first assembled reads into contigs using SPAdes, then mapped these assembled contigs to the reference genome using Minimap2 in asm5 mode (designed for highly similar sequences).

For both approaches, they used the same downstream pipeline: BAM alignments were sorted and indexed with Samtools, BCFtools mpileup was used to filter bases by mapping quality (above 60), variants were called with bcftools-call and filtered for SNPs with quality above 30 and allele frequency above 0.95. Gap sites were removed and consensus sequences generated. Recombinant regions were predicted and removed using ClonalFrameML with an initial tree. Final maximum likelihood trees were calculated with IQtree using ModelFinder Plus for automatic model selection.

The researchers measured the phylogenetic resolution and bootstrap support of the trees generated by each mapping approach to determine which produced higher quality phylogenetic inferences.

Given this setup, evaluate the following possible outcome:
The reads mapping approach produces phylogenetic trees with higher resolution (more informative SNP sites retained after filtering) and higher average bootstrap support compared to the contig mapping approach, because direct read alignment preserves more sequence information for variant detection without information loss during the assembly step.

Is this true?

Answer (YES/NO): NO